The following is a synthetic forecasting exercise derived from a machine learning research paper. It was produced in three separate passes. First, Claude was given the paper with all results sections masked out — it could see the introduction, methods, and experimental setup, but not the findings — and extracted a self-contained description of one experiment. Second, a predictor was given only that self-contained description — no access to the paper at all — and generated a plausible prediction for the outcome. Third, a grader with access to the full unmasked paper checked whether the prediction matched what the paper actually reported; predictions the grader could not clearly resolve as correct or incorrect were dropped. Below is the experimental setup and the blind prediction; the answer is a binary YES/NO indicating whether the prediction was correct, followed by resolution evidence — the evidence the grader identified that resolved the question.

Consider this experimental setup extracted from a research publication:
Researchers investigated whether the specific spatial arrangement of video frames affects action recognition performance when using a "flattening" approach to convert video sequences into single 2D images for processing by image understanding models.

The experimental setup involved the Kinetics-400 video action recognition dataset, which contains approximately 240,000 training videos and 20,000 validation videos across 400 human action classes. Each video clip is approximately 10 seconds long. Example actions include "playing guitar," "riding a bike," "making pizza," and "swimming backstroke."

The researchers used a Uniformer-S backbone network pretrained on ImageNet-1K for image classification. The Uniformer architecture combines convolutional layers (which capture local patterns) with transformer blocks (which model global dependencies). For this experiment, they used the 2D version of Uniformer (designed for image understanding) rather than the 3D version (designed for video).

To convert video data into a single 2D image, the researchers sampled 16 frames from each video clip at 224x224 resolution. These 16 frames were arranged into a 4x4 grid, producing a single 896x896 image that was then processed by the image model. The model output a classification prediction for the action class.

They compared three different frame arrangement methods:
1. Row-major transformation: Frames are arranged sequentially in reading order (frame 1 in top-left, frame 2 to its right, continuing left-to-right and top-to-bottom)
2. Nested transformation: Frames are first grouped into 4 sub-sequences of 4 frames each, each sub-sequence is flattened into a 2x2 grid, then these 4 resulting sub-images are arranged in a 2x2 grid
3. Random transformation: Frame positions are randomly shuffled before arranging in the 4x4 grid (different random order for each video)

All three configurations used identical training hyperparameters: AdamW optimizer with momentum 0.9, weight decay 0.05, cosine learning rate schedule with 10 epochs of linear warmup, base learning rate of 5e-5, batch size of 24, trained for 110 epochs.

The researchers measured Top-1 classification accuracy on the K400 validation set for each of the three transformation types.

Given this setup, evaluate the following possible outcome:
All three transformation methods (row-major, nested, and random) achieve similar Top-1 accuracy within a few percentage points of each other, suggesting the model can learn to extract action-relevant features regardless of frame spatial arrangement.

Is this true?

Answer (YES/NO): NO